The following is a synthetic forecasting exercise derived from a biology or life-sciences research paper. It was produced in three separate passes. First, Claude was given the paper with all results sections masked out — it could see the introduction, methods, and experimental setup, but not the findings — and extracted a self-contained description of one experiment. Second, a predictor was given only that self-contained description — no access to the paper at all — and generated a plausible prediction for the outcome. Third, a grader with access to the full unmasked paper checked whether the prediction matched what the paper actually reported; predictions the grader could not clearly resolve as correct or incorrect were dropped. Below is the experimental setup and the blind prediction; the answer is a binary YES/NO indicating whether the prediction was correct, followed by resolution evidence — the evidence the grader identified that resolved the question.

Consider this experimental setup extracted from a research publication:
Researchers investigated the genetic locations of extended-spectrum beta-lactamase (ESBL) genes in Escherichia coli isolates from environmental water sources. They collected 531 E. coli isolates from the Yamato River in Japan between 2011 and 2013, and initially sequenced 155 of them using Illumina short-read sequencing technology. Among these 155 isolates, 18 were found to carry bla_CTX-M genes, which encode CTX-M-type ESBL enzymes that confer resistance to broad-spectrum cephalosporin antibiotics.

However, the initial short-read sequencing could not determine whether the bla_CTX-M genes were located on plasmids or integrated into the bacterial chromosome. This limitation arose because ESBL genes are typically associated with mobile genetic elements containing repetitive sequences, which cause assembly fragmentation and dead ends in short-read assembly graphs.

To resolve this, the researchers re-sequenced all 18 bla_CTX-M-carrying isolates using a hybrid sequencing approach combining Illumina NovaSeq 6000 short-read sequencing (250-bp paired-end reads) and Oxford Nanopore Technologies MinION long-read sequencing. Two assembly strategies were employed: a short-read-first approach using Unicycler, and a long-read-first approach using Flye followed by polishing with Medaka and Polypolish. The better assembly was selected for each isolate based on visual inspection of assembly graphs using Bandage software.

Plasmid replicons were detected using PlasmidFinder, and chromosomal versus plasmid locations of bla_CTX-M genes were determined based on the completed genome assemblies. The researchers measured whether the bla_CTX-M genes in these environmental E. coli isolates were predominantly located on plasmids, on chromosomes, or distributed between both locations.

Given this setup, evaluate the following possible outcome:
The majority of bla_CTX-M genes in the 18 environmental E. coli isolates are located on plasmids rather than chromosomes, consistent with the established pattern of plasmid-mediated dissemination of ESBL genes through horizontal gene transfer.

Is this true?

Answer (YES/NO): NO